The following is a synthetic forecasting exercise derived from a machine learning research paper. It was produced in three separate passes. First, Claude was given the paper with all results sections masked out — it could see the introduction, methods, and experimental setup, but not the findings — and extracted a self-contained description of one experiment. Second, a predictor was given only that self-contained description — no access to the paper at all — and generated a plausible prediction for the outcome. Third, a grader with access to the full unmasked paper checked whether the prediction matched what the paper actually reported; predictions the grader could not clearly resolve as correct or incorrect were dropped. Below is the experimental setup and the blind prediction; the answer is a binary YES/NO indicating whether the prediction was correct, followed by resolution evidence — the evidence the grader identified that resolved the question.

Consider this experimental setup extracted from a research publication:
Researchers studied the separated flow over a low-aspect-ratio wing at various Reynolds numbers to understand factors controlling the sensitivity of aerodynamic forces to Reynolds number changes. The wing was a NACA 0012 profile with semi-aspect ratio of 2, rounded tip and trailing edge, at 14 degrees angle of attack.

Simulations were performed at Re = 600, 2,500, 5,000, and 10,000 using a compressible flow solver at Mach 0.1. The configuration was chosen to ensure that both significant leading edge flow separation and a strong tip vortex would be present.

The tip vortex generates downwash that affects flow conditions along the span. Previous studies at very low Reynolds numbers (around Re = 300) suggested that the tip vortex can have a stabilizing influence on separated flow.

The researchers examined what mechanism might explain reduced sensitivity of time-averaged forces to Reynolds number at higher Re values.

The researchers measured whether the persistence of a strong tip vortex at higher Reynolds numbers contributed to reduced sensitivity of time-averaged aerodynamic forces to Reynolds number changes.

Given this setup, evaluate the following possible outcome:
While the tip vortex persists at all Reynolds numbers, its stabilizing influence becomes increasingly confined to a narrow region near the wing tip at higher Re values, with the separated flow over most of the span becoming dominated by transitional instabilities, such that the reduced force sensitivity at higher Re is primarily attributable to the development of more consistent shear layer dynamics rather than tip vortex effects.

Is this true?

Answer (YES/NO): NO